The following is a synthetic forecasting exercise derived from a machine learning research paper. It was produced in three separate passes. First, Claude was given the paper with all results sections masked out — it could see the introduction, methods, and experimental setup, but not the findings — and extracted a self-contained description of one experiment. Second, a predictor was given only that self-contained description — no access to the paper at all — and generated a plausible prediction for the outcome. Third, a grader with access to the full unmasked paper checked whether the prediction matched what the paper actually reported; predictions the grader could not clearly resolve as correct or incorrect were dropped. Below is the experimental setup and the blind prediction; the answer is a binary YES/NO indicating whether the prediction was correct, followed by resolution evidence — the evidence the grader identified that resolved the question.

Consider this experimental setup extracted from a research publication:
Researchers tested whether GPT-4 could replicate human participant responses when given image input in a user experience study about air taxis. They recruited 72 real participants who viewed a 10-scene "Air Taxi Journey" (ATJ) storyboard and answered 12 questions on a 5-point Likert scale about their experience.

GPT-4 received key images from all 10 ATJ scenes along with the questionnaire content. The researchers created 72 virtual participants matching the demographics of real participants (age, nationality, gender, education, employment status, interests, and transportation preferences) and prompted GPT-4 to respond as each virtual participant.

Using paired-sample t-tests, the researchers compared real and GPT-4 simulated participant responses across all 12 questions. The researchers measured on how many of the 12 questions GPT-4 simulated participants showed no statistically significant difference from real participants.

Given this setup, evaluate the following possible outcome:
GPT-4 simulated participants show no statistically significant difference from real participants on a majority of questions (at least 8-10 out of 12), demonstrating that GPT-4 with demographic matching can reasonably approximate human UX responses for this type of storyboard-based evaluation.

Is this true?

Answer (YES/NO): NO